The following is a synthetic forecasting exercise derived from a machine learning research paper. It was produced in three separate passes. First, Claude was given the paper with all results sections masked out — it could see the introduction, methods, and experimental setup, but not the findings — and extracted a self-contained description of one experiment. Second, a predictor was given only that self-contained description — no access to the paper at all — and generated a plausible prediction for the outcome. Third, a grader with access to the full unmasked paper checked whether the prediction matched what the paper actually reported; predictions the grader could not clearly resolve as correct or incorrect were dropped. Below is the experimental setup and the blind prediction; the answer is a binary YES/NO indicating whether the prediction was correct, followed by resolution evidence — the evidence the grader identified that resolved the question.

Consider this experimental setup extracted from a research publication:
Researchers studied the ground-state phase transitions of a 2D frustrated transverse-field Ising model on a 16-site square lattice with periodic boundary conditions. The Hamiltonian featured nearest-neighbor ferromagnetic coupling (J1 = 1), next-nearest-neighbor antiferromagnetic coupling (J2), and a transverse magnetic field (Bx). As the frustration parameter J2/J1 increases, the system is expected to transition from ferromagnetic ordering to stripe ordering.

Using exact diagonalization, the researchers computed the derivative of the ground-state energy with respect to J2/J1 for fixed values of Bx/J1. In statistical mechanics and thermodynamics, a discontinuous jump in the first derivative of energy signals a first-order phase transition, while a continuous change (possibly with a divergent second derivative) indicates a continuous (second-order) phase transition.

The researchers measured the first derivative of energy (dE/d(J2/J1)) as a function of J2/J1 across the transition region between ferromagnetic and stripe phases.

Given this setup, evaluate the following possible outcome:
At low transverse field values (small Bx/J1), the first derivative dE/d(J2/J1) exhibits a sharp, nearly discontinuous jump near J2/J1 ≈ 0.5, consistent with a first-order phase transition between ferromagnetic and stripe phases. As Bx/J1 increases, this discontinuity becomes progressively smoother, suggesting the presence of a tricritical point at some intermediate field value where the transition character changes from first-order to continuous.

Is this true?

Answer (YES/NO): NO